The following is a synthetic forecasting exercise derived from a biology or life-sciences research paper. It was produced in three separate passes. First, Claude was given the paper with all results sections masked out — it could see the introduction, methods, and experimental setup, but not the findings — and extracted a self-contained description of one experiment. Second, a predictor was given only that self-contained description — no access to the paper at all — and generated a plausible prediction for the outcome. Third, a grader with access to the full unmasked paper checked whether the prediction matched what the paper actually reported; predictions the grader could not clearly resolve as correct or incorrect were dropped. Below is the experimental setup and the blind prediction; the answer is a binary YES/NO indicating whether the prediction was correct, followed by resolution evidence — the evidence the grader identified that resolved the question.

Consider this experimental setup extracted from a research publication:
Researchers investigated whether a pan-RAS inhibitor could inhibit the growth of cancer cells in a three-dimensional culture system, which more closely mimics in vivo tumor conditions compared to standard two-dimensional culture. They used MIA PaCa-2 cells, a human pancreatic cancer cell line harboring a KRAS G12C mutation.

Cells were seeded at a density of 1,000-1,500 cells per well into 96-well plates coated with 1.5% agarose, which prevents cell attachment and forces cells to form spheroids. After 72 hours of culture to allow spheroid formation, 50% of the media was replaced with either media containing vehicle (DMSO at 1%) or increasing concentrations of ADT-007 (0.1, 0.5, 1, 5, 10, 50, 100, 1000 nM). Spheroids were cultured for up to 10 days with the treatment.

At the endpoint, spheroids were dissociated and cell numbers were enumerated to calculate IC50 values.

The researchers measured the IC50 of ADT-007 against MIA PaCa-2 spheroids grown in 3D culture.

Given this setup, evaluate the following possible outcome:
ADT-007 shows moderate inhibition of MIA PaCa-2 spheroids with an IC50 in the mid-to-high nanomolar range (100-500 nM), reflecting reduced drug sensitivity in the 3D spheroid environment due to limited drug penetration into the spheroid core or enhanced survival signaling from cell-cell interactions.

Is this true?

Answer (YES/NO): NO